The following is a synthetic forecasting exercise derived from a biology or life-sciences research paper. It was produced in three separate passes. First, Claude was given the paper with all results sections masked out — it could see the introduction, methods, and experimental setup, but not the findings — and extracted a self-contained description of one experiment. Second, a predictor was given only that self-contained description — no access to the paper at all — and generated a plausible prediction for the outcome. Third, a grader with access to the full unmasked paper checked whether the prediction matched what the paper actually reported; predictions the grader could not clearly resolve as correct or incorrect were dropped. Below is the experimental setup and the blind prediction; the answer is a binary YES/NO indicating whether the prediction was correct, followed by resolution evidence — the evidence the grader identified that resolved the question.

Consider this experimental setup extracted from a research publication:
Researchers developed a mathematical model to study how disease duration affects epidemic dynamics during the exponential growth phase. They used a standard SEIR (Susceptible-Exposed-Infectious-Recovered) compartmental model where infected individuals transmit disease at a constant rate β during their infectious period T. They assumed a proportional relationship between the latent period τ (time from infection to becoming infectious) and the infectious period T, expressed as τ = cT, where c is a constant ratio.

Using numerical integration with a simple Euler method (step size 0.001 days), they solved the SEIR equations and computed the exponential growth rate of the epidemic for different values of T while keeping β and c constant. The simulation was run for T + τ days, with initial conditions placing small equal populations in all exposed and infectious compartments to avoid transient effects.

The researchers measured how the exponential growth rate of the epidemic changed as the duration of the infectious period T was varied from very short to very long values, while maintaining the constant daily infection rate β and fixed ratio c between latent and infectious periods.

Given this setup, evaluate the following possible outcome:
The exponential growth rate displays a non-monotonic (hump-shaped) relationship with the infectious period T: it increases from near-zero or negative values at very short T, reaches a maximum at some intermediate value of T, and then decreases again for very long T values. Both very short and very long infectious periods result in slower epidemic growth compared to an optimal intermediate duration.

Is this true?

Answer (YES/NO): YES